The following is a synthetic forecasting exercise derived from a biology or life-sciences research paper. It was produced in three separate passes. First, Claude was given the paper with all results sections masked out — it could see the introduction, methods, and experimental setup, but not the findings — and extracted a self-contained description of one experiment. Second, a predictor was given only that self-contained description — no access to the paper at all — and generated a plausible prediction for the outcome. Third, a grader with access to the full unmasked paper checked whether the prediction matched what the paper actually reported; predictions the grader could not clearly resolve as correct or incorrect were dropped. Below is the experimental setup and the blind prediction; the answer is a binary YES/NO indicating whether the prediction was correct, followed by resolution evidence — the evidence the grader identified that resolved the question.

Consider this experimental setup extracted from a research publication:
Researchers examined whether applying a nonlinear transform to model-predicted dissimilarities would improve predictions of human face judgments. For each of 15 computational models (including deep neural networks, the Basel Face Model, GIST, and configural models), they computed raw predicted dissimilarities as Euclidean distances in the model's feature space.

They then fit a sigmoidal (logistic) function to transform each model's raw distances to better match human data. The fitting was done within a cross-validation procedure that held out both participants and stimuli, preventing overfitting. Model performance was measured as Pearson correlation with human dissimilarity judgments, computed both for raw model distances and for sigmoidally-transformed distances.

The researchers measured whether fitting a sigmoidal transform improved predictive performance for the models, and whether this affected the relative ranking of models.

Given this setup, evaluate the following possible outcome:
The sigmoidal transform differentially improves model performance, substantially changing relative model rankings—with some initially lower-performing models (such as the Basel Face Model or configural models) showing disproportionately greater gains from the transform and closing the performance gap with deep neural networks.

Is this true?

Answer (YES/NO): NO